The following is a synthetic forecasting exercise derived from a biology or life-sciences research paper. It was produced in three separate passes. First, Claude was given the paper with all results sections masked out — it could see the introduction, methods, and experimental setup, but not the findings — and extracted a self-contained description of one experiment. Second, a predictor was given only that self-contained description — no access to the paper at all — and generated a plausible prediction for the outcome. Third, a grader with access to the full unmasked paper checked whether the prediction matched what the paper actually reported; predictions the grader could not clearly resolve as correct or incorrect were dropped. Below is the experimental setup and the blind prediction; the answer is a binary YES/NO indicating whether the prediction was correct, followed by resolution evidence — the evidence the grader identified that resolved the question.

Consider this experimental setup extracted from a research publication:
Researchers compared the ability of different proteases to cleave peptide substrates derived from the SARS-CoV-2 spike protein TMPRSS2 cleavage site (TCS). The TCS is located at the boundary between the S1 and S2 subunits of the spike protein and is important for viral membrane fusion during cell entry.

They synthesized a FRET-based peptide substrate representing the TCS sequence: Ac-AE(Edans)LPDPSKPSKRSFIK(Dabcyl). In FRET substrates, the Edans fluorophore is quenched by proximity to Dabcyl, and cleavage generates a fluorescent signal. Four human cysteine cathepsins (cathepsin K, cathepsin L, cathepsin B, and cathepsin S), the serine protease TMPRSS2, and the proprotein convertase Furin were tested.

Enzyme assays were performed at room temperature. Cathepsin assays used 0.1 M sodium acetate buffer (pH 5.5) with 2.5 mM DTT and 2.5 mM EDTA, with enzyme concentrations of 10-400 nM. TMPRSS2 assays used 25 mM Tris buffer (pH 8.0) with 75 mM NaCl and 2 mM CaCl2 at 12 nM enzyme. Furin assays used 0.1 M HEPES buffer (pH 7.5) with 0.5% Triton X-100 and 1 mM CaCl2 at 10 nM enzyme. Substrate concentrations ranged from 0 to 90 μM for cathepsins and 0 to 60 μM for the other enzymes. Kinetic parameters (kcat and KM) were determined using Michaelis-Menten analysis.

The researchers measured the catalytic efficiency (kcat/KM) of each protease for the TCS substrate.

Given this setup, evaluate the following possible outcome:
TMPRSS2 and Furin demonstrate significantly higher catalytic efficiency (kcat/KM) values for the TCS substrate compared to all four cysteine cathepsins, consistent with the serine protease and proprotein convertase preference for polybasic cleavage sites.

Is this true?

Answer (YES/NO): NO